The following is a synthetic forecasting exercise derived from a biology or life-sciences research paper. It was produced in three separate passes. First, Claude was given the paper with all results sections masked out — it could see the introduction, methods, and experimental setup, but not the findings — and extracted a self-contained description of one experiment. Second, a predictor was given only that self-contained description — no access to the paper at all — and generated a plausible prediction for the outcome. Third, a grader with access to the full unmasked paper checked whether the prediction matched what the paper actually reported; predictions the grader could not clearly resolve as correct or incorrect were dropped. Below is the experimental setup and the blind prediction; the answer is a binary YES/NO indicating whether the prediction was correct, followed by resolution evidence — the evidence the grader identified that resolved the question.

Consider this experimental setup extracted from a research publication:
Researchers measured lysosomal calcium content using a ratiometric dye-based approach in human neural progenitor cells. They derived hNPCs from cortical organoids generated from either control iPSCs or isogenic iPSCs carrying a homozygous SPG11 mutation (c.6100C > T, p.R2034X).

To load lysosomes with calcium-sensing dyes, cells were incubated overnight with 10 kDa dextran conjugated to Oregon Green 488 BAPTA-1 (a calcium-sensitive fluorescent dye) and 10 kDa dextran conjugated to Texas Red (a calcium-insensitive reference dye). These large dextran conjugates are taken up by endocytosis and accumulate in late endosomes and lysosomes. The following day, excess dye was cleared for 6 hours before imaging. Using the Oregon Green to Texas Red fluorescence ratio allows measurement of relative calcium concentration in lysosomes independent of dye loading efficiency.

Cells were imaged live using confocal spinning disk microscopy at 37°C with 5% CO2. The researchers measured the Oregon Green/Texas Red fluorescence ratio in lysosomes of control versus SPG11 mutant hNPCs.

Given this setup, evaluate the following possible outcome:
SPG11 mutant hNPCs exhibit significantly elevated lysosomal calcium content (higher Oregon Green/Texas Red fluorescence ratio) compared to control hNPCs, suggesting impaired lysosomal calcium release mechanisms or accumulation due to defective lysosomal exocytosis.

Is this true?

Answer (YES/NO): YES